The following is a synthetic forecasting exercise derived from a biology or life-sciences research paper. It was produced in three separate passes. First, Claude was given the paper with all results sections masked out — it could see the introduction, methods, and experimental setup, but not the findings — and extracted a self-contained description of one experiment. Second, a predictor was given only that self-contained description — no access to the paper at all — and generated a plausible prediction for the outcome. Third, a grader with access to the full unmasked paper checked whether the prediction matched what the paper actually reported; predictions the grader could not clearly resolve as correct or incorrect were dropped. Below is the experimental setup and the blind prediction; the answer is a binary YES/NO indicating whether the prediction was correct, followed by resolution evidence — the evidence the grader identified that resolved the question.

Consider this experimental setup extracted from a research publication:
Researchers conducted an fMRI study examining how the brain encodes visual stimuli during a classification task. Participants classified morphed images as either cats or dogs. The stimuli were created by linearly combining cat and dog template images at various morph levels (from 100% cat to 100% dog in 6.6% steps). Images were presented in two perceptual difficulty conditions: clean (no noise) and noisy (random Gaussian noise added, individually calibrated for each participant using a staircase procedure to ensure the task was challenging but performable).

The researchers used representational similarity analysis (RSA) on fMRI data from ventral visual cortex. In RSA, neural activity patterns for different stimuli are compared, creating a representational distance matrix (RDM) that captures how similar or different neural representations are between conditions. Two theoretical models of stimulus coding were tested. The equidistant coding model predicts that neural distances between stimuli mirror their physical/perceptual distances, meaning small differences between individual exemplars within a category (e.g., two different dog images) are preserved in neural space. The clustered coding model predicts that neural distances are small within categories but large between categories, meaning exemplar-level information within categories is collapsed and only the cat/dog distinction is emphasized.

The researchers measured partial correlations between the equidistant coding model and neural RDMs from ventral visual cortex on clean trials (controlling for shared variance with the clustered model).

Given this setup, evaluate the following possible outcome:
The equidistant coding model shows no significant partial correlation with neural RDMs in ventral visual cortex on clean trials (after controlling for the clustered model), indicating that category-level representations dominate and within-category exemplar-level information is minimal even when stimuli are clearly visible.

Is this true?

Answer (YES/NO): NO